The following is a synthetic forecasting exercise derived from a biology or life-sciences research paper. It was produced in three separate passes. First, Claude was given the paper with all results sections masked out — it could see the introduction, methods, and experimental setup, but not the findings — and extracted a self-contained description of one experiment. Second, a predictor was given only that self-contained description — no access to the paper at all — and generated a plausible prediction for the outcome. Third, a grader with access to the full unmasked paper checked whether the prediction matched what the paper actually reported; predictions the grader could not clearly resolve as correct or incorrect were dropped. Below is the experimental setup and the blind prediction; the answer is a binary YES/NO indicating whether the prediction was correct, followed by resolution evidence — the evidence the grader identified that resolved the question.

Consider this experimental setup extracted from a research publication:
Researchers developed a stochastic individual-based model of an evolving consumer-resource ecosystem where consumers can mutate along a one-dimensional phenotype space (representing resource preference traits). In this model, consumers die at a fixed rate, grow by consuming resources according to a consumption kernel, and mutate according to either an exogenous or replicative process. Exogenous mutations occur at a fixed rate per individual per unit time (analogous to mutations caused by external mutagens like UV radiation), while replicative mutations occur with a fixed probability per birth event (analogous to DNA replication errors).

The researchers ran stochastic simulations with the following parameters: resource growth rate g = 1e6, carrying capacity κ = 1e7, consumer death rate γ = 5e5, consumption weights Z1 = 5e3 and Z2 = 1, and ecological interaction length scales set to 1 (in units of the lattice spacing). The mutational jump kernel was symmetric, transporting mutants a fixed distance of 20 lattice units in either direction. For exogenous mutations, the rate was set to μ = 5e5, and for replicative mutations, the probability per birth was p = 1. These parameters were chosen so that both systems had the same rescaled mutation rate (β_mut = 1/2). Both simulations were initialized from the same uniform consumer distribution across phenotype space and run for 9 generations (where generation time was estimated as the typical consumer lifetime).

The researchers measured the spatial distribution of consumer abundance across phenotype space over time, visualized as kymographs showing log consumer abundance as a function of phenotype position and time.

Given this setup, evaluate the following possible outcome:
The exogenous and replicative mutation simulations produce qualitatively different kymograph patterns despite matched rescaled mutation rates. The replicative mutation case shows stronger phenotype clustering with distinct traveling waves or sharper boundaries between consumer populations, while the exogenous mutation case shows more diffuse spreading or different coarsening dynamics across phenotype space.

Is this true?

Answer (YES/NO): YES